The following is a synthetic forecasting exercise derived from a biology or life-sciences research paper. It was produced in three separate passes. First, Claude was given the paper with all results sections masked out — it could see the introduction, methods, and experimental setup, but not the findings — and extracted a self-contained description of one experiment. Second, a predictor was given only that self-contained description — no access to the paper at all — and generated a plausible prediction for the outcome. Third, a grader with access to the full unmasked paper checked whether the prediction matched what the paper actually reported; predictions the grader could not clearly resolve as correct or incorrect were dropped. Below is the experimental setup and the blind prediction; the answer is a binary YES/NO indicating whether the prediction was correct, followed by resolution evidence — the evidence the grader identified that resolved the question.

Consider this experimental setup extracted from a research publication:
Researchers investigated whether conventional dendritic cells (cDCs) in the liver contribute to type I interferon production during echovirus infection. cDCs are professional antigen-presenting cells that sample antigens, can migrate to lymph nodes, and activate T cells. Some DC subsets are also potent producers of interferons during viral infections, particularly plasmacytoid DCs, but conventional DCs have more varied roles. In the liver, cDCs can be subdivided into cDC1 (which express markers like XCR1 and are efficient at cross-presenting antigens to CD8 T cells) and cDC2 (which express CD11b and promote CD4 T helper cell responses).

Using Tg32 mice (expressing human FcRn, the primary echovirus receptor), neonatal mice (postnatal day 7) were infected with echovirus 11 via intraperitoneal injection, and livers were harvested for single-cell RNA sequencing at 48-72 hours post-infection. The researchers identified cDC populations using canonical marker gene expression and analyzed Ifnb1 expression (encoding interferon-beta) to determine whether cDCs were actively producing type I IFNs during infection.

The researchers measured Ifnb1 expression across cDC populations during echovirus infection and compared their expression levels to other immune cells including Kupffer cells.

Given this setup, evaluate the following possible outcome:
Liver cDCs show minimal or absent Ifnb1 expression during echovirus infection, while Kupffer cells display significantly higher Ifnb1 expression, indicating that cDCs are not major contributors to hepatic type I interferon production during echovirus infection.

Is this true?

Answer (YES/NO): NO